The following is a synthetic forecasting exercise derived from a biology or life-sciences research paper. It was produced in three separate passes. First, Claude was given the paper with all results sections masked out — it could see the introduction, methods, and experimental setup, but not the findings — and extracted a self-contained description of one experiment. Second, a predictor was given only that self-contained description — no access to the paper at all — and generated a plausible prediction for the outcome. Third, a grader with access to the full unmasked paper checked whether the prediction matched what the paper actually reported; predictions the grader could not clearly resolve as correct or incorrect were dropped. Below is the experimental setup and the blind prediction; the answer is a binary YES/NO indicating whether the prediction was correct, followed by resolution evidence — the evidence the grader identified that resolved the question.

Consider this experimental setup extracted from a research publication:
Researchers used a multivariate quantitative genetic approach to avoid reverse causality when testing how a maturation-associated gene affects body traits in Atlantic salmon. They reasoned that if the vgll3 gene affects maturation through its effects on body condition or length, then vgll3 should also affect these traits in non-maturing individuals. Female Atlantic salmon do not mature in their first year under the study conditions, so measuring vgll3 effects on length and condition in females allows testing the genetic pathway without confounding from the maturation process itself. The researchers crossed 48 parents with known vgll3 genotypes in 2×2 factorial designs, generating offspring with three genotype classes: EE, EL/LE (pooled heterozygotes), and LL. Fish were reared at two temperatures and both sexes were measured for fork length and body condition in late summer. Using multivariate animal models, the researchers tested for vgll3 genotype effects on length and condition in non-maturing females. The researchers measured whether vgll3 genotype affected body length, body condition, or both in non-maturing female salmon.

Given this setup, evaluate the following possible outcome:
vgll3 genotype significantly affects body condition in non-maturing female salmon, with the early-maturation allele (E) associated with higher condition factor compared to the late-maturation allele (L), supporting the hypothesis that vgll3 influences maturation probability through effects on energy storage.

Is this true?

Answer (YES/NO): YES